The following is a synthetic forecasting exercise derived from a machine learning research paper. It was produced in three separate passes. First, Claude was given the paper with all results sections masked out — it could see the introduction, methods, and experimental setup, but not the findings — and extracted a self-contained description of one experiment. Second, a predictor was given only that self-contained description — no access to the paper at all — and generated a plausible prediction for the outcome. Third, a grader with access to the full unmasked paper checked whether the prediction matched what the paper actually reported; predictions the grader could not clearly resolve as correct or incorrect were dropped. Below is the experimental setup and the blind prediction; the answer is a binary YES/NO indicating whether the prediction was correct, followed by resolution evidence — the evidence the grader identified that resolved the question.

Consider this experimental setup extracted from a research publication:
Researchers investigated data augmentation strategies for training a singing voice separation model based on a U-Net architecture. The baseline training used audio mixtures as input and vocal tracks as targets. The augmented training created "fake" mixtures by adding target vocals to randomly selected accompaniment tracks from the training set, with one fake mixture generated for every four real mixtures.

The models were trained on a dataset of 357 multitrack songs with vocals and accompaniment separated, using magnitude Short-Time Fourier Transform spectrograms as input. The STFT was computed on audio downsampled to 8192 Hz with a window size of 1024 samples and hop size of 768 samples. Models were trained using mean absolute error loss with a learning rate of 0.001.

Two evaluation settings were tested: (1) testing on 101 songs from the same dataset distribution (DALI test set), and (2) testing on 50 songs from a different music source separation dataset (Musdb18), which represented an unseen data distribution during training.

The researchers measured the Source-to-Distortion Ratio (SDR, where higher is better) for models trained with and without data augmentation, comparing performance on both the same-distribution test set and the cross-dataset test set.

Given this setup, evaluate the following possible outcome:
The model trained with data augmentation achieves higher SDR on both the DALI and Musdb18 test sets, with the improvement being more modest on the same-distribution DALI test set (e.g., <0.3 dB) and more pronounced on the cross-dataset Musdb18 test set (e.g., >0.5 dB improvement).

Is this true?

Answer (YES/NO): NO